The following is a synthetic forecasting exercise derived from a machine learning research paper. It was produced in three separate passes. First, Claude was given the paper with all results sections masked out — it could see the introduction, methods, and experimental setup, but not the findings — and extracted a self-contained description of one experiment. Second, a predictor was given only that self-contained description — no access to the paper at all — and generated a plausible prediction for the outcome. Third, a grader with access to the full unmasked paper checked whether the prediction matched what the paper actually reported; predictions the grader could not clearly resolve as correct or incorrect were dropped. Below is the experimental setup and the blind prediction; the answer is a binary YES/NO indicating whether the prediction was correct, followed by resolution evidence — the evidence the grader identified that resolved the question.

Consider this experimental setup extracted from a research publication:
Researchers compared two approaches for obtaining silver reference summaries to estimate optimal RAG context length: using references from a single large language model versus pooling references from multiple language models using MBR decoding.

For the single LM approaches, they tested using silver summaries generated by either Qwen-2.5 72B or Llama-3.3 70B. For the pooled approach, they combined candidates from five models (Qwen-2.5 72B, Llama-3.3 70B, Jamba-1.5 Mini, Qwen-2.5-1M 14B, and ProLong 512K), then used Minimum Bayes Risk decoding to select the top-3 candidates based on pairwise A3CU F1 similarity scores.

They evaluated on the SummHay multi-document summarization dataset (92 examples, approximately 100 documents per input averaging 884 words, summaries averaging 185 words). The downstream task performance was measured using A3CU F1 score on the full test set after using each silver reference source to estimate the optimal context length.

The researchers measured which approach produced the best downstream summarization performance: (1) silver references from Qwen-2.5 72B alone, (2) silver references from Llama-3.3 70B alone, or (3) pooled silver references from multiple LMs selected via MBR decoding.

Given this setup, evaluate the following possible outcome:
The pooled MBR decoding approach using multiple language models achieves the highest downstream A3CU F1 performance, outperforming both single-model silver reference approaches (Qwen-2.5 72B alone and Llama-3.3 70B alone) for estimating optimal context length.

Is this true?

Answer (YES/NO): NO